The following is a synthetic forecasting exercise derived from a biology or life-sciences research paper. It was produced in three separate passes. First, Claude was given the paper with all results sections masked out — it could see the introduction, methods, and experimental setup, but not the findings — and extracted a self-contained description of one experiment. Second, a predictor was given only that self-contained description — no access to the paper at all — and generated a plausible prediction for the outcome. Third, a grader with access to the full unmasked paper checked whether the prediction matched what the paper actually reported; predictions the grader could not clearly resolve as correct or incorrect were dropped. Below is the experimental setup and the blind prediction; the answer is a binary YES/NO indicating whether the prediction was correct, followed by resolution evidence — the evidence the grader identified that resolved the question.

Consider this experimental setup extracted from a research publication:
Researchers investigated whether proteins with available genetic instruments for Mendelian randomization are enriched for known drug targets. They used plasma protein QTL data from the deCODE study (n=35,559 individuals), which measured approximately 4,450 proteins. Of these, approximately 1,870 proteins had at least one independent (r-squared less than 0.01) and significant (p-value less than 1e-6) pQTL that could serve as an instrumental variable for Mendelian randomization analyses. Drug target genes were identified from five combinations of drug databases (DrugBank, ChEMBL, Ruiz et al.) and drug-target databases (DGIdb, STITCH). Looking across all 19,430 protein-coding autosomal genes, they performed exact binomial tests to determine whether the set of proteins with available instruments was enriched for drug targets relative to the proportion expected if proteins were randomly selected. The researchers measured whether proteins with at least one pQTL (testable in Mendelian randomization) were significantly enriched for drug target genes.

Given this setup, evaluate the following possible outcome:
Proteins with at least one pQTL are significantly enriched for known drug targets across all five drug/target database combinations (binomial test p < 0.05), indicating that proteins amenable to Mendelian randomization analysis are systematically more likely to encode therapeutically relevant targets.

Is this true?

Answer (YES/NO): YES